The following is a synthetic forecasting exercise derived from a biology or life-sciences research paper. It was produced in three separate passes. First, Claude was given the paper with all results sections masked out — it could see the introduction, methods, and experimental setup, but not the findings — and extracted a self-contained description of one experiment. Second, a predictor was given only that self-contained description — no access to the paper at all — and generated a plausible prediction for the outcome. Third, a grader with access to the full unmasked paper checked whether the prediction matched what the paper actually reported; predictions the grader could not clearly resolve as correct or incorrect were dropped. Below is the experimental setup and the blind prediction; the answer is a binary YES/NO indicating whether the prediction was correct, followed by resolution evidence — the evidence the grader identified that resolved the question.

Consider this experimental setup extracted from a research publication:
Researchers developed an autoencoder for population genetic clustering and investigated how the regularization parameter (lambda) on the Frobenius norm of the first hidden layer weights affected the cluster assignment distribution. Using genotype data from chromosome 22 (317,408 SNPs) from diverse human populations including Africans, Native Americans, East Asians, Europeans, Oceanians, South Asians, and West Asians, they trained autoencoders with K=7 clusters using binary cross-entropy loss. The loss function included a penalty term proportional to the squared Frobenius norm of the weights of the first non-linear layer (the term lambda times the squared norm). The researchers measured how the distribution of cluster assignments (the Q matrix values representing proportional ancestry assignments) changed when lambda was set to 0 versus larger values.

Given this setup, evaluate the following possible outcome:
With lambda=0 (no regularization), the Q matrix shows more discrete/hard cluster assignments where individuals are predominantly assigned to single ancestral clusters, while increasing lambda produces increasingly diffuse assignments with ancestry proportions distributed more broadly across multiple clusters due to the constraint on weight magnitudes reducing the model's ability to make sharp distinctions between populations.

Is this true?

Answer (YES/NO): YES